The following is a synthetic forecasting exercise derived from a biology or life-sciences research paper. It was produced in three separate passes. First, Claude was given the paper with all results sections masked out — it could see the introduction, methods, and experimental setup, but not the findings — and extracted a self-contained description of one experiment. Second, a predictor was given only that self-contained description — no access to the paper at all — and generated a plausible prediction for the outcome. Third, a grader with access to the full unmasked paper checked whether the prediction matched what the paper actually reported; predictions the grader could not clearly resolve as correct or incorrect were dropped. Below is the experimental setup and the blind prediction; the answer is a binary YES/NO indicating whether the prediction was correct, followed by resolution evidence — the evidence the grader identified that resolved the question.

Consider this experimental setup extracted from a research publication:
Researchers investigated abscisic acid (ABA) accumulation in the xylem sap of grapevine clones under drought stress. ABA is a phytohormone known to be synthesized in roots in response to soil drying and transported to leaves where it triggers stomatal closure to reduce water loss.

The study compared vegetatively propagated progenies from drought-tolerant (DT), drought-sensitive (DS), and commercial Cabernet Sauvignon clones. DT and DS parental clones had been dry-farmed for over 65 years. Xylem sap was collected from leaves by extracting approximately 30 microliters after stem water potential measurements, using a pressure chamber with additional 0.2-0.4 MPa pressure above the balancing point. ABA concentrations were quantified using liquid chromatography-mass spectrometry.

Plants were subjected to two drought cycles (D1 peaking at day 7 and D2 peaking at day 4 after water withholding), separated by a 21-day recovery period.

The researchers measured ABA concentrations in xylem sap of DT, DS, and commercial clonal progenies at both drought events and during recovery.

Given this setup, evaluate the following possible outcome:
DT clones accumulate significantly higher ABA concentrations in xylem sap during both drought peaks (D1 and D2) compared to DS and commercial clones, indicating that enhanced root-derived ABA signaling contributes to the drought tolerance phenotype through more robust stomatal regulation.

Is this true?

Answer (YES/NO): NO